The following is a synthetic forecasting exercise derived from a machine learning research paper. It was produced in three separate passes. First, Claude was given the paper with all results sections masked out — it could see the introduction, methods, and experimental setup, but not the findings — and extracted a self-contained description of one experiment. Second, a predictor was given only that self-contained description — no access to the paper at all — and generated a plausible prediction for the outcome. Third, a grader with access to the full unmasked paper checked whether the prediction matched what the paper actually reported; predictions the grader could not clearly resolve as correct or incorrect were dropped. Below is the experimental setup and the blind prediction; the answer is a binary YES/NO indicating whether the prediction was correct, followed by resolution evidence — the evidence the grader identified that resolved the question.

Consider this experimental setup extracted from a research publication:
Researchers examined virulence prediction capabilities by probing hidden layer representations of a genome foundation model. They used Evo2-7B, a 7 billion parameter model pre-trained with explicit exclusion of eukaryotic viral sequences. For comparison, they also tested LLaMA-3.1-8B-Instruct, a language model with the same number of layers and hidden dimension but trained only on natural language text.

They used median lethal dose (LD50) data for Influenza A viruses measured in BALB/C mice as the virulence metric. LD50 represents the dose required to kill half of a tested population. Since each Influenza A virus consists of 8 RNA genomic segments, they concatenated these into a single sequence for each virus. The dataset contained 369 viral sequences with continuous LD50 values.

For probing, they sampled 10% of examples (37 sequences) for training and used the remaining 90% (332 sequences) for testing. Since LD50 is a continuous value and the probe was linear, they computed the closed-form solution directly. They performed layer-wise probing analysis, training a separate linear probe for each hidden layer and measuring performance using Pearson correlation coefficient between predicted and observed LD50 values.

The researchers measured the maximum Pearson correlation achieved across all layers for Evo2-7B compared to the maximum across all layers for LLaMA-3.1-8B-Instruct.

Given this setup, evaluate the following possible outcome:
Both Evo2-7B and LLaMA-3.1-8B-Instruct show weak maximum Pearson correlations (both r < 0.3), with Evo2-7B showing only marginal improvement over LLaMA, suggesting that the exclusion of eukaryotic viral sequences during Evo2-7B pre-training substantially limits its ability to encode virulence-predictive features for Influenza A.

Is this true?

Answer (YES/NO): NO